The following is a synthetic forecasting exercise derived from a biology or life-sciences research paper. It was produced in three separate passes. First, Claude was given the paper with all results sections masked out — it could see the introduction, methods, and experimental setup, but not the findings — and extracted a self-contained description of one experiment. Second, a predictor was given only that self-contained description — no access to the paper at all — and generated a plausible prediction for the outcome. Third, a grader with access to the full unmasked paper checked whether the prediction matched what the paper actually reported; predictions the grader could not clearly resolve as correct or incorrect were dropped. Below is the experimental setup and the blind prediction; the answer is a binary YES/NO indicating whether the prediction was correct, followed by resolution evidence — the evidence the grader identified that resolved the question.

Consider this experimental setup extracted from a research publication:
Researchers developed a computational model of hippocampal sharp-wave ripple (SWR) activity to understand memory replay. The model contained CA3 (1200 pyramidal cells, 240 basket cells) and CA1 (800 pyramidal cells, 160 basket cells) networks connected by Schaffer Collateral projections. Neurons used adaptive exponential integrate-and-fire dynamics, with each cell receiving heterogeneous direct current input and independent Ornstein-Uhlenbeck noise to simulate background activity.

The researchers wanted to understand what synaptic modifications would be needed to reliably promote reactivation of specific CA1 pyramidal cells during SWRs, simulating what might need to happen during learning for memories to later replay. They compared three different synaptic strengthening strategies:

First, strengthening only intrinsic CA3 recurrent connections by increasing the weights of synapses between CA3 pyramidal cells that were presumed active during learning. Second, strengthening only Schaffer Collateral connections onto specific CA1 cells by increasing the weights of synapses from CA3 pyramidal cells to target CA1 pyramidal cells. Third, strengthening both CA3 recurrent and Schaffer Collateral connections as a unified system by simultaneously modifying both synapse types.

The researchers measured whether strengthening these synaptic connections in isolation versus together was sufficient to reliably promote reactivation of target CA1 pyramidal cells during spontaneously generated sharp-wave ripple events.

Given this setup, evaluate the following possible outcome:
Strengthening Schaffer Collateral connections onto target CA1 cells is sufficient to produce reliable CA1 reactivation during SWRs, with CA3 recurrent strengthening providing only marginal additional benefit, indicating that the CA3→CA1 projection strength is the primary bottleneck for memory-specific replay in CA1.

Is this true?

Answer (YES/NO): NO